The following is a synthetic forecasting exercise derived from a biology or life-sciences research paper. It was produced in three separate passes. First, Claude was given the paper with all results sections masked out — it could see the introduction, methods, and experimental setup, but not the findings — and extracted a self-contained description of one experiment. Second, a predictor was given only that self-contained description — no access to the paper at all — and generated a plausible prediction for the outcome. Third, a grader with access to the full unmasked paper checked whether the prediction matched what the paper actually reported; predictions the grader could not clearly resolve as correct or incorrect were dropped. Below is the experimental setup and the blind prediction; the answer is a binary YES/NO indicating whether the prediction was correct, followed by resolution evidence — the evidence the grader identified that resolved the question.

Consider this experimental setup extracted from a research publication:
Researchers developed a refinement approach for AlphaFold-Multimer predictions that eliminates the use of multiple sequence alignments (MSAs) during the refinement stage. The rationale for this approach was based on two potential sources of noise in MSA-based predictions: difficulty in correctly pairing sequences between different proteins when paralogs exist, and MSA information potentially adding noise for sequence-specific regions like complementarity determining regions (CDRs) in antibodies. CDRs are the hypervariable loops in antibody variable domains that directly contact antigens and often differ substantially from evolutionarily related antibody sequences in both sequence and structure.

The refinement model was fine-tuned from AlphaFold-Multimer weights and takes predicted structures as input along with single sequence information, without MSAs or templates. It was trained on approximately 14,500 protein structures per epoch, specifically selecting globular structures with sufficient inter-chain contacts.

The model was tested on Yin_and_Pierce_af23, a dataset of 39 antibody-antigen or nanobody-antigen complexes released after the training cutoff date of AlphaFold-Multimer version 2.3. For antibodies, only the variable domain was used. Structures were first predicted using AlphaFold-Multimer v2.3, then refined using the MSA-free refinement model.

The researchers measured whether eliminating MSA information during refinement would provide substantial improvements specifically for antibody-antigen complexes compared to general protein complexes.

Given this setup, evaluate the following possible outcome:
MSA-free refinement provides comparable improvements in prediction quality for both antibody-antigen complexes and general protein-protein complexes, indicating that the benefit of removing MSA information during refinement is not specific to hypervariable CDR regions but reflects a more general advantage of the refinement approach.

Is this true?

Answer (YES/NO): YES